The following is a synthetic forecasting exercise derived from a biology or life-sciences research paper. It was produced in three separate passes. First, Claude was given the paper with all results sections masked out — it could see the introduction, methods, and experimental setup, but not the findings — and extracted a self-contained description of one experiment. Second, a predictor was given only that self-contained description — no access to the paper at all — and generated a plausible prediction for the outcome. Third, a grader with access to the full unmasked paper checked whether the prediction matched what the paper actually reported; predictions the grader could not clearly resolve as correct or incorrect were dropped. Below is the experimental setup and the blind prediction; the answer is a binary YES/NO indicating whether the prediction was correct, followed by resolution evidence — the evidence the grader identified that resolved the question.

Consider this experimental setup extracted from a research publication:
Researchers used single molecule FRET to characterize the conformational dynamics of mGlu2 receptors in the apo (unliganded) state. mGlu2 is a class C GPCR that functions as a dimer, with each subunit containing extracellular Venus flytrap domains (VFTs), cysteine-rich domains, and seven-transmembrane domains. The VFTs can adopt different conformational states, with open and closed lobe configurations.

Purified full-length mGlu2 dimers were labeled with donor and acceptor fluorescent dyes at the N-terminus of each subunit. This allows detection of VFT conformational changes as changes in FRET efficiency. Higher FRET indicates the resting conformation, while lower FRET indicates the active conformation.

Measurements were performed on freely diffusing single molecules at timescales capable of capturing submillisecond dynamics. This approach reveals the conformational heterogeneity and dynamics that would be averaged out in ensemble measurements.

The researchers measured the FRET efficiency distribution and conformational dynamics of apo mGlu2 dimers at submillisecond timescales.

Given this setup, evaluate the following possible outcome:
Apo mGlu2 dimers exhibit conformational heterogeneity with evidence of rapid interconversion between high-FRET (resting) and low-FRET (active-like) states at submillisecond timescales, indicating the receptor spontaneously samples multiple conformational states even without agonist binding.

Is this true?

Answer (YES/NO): YES